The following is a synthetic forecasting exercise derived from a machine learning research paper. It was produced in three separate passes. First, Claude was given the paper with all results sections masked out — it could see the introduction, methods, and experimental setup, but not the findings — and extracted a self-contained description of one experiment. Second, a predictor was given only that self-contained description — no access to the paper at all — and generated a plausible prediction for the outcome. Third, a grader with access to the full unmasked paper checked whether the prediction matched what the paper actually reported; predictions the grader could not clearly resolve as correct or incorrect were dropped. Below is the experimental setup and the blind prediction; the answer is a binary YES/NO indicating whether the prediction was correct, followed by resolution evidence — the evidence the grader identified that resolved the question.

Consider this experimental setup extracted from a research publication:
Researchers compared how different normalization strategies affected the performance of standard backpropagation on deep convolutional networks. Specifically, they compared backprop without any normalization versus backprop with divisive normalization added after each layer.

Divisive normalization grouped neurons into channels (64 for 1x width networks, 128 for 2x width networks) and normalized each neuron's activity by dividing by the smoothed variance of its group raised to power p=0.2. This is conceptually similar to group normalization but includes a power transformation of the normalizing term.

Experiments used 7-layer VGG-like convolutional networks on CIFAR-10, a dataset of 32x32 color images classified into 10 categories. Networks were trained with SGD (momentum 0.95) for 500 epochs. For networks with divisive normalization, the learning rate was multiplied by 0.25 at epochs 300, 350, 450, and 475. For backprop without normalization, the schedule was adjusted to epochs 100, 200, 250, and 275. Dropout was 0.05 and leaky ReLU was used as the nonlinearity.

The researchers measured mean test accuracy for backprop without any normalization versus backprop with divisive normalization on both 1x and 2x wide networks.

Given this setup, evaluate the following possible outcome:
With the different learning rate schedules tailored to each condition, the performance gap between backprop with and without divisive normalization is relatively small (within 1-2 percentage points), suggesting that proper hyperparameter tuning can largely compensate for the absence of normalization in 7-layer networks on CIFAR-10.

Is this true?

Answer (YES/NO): YES